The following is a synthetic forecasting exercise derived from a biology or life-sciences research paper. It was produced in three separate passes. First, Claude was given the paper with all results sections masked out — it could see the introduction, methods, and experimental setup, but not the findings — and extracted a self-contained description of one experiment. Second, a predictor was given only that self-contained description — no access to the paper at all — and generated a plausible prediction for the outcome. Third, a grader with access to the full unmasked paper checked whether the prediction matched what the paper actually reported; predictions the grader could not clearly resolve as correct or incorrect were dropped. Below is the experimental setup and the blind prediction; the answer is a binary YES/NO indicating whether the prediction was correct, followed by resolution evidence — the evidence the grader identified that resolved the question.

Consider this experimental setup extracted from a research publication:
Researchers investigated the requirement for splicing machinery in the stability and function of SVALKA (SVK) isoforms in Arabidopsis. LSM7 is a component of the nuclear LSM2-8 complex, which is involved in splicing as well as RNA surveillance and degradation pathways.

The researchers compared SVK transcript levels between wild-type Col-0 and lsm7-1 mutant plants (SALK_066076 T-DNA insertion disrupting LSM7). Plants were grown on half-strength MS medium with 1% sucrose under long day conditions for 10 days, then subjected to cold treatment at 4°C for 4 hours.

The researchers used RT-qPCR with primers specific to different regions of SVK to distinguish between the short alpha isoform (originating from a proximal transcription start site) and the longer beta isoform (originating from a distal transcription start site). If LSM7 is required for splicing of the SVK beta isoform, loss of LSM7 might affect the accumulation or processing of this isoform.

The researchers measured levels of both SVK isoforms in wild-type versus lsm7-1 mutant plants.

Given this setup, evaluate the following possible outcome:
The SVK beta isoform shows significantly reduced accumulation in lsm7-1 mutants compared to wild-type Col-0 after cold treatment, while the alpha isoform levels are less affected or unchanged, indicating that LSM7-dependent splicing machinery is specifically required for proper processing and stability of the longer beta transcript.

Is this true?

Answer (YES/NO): NO